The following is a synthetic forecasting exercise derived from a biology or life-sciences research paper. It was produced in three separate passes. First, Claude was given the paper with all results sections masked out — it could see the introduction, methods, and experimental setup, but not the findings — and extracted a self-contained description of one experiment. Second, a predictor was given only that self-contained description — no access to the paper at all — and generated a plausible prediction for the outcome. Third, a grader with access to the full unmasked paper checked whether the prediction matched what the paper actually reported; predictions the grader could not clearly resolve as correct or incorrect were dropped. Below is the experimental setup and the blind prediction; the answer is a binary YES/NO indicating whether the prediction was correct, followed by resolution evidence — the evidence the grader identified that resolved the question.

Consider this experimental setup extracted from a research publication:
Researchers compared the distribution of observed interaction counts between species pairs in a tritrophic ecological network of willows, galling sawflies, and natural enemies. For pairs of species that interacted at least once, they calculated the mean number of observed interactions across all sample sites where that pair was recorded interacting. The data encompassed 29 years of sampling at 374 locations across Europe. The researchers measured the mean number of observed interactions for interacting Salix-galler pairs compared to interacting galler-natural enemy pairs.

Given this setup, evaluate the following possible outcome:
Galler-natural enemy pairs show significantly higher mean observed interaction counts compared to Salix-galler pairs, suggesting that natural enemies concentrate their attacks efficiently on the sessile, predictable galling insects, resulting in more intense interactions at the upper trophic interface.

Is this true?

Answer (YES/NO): NO